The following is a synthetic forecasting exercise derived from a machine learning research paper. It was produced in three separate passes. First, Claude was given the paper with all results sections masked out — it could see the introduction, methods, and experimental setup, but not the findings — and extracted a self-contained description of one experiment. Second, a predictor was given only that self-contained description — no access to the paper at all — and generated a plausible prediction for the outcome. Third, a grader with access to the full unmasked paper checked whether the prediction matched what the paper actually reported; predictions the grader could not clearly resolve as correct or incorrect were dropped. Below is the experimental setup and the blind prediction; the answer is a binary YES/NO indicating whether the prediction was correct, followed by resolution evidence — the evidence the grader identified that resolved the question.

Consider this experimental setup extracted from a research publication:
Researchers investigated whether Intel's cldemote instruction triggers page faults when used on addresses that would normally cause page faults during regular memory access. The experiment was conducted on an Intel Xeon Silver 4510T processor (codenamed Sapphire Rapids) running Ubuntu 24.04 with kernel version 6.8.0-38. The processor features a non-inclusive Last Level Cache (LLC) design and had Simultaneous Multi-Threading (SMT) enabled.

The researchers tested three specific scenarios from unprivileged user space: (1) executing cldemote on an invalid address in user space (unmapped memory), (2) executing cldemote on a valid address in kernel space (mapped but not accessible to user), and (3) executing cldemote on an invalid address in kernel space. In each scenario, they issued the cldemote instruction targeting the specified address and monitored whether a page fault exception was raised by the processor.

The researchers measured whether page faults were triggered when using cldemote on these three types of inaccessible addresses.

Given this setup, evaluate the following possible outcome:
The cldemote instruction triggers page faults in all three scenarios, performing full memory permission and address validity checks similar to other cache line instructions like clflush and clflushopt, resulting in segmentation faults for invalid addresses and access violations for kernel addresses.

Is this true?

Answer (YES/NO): NO